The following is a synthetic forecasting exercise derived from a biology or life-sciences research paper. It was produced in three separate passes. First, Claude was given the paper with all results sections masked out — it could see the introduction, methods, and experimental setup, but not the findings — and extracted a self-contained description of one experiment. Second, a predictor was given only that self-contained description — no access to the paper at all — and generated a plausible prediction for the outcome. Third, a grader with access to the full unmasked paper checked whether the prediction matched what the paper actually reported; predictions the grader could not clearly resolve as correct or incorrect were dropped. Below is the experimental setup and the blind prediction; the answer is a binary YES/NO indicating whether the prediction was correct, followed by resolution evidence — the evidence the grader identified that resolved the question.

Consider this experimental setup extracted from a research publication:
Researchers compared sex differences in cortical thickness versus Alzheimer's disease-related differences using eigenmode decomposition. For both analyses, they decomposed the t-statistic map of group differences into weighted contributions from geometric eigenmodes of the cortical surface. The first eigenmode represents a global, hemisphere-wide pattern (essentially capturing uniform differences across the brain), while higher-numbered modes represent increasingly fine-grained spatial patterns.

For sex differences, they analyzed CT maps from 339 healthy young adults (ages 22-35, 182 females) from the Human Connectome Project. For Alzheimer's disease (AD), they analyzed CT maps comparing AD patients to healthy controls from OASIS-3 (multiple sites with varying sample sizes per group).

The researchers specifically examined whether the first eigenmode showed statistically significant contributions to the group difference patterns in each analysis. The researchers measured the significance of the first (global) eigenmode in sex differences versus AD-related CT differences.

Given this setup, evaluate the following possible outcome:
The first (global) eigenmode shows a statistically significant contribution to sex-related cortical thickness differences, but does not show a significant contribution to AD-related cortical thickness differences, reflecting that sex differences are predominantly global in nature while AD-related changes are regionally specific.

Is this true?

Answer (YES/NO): NO